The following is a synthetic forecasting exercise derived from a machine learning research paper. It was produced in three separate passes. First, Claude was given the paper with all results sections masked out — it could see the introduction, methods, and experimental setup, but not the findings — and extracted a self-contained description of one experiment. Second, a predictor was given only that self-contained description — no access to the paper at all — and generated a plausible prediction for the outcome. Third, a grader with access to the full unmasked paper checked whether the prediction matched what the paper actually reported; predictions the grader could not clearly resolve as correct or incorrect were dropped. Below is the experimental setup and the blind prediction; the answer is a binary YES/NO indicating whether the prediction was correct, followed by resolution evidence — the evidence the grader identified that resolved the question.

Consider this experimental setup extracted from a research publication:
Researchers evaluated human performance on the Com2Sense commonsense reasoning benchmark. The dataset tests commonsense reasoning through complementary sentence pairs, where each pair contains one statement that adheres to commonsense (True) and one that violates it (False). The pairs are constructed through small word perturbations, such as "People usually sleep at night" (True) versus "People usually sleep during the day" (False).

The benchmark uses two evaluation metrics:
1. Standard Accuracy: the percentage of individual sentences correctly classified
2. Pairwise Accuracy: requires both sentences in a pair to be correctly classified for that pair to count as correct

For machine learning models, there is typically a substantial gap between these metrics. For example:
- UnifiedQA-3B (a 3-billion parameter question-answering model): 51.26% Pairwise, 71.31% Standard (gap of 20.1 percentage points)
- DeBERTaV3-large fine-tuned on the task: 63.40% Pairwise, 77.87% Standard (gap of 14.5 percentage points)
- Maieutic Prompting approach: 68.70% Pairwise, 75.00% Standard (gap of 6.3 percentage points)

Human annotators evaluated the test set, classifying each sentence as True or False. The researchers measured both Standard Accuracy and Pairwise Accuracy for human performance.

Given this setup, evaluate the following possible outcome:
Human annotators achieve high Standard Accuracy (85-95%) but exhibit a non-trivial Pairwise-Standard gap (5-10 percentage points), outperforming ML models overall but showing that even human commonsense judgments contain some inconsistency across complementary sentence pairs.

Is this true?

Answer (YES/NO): NO